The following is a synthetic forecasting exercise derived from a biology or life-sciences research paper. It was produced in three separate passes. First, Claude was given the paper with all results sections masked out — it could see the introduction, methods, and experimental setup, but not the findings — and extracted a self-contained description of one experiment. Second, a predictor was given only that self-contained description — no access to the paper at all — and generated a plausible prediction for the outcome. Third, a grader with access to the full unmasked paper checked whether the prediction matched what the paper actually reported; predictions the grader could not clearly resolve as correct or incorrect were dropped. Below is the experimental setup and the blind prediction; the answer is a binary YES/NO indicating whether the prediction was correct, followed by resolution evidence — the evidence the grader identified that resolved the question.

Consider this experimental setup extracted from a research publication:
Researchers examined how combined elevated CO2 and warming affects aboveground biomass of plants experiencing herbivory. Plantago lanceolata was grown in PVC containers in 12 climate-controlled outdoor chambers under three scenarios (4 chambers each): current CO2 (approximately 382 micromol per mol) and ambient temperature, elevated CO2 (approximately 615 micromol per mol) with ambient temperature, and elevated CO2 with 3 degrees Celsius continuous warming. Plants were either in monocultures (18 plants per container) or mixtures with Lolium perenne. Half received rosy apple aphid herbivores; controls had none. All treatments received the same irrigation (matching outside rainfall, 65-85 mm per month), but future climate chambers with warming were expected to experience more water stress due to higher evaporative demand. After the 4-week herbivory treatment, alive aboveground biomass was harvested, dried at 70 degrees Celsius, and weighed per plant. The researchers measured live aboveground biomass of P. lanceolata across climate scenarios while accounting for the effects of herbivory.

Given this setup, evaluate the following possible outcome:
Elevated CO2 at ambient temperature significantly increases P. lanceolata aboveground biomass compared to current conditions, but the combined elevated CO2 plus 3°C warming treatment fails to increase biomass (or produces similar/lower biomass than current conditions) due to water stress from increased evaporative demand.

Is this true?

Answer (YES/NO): NO